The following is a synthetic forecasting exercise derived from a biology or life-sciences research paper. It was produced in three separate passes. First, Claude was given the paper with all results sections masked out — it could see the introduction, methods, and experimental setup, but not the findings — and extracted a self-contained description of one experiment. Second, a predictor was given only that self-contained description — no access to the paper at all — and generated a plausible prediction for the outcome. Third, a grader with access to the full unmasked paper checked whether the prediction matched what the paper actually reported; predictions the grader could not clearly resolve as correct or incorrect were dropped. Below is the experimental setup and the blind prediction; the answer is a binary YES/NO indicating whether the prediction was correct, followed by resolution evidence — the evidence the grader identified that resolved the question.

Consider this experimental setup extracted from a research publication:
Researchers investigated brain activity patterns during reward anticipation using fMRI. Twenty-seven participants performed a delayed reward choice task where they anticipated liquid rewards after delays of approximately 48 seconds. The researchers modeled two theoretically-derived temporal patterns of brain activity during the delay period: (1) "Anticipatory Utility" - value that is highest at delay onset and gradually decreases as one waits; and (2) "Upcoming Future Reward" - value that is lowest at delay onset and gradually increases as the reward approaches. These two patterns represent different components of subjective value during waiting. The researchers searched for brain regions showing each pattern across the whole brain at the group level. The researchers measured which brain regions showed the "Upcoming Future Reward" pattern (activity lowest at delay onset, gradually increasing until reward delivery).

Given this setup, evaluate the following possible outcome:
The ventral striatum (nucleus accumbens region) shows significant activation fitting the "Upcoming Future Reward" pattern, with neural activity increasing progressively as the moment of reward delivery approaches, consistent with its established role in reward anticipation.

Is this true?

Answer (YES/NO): YES